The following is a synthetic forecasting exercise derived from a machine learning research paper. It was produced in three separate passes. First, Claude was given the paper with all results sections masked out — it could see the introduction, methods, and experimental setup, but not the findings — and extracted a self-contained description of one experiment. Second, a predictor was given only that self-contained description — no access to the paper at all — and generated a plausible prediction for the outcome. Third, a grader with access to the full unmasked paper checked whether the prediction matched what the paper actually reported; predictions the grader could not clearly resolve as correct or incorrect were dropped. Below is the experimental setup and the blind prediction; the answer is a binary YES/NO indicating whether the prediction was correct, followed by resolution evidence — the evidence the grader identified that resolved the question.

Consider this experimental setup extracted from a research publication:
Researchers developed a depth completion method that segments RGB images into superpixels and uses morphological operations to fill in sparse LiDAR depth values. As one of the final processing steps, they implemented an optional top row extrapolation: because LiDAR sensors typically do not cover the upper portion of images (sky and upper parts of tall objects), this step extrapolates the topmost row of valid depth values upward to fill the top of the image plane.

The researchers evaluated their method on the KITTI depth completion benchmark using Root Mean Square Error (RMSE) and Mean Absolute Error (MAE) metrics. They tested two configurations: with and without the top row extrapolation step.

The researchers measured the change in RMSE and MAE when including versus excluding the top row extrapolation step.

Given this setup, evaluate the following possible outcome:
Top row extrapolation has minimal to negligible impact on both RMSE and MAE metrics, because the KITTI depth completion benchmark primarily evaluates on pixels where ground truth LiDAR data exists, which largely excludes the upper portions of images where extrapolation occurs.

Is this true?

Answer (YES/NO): YES